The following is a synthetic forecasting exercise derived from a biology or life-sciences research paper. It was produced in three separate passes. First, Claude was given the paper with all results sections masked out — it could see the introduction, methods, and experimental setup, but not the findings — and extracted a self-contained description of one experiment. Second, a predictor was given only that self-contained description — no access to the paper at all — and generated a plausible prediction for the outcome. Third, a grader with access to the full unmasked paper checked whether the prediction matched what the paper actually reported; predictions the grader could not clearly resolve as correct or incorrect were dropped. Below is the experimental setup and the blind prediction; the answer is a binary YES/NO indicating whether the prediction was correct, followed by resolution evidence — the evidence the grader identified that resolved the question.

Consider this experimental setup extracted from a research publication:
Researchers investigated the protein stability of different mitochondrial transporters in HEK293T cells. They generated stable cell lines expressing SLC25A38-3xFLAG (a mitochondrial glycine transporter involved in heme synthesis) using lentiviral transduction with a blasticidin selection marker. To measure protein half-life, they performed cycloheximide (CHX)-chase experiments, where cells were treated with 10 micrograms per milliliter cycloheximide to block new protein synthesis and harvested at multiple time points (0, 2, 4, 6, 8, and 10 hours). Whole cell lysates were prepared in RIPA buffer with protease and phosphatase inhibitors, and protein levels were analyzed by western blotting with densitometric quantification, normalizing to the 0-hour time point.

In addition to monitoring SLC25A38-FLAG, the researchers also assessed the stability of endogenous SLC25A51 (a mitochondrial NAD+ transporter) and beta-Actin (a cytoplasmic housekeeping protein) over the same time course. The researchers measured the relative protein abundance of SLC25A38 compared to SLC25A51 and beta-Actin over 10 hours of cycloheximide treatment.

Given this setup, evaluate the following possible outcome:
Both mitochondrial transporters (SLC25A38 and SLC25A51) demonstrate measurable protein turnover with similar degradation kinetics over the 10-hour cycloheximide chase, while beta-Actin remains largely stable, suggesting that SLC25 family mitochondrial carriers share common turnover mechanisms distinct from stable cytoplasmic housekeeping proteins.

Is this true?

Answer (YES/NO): NO